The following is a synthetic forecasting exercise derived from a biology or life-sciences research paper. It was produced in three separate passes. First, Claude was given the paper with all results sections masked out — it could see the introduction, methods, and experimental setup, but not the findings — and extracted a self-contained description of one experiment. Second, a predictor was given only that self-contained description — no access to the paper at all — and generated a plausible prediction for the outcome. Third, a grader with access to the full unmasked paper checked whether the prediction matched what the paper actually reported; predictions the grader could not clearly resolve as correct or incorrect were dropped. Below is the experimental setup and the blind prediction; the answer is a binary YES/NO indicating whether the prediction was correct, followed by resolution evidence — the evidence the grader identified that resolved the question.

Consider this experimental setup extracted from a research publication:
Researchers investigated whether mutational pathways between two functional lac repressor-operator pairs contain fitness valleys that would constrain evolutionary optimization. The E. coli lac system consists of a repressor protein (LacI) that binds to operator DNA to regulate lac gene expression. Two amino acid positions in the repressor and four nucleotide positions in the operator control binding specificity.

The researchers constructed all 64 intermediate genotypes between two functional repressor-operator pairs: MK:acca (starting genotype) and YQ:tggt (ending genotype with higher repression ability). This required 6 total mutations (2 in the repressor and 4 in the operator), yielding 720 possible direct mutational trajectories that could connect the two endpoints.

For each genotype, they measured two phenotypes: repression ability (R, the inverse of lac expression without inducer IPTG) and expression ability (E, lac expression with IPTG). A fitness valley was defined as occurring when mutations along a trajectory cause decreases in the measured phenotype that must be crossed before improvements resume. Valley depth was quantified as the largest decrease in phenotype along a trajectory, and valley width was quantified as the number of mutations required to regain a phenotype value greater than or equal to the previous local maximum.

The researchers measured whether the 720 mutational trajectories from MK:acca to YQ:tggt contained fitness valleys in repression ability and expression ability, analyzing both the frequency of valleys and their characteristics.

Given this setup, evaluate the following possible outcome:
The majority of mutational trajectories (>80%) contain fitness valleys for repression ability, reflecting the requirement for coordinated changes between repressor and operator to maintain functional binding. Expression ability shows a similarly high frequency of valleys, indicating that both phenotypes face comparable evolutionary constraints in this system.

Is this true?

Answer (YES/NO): YES